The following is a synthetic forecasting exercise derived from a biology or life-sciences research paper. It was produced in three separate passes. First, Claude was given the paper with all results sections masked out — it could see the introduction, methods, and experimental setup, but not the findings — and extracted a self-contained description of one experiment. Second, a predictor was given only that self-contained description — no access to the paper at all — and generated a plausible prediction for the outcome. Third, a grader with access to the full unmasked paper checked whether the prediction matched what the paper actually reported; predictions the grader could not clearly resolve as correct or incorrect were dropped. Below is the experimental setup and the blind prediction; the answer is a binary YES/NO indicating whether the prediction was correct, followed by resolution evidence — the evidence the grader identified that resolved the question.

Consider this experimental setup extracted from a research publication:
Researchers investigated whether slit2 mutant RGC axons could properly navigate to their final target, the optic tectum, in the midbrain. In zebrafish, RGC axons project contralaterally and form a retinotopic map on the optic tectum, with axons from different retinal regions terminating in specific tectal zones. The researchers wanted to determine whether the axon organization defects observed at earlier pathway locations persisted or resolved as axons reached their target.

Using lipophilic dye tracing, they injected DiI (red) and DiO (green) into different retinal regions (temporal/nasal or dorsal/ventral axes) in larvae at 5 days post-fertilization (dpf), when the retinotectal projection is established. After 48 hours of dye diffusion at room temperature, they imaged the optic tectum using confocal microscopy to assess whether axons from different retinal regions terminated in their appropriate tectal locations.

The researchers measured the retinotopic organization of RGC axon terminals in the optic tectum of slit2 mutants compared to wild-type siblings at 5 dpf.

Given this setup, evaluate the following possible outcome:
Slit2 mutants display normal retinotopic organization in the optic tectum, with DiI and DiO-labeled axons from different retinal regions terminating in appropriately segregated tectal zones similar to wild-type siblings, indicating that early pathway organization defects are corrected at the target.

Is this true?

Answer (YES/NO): YES